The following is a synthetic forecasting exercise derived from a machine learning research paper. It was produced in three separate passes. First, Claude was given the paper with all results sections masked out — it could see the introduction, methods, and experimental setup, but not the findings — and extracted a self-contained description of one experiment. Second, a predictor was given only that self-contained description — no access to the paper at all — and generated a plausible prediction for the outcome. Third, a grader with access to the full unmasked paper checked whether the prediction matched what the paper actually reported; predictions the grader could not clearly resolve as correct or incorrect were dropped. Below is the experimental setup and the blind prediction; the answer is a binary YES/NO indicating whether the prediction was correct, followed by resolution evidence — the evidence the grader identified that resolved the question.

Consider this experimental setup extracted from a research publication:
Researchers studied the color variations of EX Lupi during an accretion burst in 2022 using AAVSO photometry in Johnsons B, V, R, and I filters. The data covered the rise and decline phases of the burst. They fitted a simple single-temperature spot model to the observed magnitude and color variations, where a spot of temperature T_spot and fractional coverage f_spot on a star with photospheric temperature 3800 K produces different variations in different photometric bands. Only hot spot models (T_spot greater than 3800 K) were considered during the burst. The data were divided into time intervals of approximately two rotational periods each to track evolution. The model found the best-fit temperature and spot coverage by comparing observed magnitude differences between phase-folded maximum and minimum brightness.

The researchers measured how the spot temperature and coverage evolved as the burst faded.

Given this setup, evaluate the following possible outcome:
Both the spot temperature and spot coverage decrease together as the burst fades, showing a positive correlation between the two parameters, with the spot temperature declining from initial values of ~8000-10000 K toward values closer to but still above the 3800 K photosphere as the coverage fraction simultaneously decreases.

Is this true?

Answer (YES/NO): NO